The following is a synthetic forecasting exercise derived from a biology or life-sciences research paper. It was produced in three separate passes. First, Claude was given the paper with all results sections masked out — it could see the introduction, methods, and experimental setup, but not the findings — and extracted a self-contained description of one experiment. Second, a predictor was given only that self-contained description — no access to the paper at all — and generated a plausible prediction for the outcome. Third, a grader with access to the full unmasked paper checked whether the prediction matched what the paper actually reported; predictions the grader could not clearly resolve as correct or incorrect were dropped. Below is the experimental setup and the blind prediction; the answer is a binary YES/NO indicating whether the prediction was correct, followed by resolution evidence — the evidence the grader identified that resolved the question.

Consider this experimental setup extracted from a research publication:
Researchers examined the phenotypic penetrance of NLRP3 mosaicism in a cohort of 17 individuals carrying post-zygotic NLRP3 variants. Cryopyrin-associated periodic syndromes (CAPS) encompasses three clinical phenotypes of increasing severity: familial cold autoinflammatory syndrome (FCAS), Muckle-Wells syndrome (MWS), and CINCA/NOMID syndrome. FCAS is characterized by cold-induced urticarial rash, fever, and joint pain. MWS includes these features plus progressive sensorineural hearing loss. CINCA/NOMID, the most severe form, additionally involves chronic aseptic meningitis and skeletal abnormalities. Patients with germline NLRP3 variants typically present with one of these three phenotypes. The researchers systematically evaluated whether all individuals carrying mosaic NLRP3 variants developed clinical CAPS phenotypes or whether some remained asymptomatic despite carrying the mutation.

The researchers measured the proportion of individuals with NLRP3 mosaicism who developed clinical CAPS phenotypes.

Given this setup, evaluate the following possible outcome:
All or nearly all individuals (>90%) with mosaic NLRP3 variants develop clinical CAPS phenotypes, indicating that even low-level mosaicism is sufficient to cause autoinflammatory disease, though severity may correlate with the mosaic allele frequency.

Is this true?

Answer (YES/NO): YES